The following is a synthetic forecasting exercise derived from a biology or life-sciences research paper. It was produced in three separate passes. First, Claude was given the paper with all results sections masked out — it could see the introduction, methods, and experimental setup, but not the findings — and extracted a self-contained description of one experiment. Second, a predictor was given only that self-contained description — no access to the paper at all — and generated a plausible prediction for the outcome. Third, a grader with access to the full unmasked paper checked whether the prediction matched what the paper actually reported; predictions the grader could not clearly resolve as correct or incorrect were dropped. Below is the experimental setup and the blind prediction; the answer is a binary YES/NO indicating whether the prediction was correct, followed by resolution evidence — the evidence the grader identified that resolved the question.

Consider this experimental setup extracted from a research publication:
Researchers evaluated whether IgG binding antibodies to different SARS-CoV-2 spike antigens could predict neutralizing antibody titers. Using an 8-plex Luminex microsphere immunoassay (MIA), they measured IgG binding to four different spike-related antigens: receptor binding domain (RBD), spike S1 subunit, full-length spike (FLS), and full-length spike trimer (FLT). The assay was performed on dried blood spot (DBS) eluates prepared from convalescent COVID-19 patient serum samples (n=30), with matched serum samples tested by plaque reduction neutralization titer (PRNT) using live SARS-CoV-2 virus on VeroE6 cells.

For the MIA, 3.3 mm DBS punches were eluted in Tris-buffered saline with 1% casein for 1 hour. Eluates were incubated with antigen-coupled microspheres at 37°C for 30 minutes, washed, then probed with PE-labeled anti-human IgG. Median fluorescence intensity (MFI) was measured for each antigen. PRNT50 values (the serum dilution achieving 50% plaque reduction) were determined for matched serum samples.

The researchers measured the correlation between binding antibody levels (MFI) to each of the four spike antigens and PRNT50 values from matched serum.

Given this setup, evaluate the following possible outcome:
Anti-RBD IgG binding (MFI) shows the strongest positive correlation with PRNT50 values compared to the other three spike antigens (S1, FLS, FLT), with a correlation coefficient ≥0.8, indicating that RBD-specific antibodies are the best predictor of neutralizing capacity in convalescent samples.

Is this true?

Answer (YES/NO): NO